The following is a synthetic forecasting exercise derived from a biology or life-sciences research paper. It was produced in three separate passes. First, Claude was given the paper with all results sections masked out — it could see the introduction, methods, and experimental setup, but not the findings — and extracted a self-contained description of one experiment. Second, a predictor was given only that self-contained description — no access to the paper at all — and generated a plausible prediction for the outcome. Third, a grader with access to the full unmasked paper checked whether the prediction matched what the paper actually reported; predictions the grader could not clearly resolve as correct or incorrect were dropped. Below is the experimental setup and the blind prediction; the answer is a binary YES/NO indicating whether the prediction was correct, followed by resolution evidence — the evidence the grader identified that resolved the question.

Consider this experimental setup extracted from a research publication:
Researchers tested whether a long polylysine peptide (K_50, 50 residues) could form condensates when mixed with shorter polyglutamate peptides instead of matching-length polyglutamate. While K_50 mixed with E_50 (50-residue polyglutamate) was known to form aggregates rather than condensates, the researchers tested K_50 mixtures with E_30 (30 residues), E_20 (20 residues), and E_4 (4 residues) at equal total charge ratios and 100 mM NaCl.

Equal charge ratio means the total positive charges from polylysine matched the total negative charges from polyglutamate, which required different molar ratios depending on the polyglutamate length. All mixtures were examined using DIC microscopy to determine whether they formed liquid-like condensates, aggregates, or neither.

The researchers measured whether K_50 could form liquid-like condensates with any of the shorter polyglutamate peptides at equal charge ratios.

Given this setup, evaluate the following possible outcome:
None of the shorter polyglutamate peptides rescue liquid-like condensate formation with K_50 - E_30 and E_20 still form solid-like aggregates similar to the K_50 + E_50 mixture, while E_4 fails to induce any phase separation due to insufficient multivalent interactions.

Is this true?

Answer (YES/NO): NO